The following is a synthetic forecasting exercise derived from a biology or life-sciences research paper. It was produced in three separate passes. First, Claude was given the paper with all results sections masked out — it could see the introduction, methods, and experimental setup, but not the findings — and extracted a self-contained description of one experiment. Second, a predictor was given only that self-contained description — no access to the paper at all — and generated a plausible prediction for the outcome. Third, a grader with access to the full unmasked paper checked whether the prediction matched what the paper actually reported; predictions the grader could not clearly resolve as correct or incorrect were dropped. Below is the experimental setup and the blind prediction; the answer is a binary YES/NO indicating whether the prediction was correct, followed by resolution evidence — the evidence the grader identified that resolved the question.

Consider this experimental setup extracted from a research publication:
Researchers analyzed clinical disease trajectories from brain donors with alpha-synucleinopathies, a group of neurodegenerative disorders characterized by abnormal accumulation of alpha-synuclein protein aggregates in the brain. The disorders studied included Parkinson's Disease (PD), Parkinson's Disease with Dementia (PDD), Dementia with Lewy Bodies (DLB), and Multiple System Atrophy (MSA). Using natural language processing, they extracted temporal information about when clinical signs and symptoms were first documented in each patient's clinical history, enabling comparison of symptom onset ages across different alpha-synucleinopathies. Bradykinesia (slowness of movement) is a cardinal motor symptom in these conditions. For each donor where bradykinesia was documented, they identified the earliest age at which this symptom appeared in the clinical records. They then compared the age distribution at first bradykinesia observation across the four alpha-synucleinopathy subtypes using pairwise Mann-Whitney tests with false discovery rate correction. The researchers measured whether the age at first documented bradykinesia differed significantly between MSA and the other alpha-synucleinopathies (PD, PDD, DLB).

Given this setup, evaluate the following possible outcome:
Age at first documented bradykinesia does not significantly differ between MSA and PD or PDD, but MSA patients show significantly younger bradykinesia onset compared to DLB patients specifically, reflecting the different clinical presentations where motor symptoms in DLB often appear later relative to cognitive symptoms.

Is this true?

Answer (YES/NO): NO